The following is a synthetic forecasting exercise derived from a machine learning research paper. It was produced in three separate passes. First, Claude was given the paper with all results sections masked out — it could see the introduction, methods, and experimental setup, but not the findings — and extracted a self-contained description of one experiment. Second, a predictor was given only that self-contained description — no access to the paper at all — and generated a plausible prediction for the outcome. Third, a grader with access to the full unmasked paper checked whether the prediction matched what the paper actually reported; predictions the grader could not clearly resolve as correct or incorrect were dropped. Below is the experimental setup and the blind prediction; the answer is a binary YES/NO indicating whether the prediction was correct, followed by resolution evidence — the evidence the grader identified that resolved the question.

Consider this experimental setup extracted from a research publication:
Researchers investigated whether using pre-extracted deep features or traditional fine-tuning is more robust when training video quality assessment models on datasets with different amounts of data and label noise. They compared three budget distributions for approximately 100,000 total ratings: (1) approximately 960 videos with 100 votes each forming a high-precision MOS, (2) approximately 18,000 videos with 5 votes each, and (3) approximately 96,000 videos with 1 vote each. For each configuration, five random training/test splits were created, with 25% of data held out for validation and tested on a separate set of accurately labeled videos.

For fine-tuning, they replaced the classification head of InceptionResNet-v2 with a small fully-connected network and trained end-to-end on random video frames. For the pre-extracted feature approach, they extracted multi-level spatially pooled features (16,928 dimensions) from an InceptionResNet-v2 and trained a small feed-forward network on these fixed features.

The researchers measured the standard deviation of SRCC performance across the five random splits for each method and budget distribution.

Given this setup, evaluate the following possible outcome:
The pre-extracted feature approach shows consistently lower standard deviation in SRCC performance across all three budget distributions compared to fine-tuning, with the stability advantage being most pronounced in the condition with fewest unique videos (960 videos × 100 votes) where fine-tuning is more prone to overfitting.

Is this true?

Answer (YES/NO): YES